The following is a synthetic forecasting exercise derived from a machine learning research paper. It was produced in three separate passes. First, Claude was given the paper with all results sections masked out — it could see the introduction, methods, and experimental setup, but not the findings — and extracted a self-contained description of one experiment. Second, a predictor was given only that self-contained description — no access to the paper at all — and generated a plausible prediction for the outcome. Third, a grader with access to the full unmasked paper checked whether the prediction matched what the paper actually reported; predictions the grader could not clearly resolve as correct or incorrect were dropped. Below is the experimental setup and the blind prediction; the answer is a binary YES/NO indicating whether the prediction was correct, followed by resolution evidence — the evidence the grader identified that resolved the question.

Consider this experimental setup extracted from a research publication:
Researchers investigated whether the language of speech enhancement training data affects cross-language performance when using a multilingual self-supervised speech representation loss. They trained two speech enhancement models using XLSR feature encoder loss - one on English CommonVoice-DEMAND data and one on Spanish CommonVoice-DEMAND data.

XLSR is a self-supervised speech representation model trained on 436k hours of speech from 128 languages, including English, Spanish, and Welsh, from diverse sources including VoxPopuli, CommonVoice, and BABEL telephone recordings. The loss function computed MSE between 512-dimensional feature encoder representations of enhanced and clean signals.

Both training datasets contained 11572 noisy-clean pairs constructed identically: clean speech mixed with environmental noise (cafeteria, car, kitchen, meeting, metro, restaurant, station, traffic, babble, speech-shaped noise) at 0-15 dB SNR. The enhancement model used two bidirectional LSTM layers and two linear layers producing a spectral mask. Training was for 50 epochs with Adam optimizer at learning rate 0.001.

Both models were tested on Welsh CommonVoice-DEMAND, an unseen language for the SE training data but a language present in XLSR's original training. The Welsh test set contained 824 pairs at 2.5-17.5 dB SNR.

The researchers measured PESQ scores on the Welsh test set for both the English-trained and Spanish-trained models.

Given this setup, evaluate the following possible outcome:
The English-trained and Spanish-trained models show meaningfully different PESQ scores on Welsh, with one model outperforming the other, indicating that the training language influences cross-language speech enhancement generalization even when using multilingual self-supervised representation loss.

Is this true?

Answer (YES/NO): YES